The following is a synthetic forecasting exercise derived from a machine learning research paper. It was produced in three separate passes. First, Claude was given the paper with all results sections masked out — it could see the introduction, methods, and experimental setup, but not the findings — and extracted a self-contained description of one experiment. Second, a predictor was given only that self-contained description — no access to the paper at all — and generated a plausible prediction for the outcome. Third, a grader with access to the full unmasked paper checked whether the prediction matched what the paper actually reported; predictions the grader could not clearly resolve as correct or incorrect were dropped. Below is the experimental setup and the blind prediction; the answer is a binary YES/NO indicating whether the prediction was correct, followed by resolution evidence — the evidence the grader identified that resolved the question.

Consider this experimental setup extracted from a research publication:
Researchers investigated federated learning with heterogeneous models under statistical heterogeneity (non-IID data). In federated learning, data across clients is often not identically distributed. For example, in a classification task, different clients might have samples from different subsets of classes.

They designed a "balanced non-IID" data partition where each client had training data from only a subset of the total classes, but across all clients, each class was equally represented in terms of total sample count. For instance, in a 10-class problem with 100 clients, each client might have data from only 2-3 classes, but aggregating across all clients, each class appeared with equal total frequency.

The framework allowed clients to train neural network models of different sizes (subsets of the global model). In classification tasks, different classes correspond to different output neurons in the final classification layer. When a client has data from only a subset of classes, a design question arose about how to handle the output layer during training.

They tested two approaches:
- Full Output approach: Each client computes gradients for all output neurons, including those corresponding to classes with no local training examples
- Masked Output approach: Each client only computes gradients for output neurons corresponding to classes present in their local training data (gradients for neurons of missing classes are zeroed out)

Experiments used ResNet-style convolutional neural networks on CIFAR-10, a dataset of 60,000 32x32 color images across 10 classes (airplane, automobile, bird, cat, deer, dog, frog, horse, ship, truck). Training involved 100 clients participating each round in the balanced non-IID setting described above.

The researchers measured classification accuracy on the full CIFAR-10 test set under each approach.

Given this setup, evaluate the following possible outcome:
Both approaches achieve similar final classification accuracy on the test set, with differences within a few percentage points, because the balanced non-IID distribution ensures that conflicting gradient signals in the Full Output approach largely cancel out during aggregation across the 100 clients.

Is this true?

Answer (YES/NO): NO